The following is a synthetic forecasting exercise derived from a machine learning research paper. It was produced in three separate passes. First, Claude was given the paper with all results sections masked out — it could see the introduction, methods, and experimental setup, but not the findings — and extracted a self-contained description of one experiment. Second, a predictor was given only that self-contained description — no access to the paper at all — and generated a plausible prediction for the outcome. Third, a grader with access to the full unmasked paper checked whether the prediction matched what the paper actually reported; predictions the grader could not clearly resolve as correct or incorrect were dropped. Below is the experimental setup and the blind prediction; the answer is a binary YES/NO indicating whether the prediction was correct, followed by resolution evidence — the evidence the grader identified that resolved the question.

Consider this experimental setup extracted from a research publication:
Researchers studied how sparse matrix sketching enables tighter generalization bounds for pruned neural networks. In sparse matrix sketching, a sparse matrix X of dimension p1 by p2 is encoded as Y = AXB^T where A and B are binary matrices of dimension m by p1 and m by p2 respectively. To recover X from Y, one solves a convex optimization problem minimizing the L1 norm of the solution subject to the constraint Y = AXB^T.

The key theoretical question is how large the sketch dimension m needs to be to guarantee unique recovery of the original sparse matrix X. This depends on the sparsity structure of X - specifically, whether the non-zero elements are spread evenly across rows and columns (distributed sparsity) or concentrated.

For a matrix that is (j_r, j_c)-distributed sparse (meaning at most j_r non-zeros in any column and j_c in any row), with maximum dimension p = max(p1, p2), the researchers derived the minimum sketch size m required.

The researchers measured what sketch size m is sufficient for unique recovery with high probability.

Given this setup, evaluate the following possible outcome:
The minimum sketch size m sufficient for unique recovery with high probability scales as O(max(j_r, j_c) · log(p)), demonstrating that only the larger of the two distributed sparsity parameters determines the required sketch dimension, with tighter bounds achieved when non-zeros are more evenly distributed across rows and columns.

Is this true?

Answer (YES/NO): NO